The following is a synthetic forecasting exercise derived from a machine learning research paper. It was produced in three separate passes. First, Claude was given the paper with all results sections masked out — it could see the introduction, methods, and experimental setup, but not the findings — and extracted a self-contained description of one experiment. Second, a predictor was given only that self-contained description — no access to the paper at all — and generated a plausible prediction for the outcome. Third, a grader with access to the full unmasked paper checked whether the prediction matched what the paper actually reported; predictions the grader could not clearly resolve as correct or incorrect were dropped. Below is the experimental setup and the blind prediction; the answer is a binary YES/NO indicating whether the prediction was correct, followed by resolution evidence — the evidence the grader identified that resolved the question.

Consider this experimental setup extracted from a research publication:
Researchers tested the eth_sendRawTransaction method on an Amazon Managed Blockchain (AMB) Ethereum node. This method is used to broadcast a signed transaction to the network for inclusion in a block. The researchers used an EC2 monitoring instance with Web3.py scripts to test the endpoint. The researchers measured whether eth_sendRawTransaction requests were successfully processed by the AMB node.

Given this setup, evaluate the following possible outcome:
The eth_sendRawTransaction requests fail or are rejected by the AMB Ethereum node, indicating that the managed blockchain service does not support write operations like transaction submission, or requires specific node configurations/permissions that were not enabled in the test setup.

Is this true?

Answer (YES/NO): YES